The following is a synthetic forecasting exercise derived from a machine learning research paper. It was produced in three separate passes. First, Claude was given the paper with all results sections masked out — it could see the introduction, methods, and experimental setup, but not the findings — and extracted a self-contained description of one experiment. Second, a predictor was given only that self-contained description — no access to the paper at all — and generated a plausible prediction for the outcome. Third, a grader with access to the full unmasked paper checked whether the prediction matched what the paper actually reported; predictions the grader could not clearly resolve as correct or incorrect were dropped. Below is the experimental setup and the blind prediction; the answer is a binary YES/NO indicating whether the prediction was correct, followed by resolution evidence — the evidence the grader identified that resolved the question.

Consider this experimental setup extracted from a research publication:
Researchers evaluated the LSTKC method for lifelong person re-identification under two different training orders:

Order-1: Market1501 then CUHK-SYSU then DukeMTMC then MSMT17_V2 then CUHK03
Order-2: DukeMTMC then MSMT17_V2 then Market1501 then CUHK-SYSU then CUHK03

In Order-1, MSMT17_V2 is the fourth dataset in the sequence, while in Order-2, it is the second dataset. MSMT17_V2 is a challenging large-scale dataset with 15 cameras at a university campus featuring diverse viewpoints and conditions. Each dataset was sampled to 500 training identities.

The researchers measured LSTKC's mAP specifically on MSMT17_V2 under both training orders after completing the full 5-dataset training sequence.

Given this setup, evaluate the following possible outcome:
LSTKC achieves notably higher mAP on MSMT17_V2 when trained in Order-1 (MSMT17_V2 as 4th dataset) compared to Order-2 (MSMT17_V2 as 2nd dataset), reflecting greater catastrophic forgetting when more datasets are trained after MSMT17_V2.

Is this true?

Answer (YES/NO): YES